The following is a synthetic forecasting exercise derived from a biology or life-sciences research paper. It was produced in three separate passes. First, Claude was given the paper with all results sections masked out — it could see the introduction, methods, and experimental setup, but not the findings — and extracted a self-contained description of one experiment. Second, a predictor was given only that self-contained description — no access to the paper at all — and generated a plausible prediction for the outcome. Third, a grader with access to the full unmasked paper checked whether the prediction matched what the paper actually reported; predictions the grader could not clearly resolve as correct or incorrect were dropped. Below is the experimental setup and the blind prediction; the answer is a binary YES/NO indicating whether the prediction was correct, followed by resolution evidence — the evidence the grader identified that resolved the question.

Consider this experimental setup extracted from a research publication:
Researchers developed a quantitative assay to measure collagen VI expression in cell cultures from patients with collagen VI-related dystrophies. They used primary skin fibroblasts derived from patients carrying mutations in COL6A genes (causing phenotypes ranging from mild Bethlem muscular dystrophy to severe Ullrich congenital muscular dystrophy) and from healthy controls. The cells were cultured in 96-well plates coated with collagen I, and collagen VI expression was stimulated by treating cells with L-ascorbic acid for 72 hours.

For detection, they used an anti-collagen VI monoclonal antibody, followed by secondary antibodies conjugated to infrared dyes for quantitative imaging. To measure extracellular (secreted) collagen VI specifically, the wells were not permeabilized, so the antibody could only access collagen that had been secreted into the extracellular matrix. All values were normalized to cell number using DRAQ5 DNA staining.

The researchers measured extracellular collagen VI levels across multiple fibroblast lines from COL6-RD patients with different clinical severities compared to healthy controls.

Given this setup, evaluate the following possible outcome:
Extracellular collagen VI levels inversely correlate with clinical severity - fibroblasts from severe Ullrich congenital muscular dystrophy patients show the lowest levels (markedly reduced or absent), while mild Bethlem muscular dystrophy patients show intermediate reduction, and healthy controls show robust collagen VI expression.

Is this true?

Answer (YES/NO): NO